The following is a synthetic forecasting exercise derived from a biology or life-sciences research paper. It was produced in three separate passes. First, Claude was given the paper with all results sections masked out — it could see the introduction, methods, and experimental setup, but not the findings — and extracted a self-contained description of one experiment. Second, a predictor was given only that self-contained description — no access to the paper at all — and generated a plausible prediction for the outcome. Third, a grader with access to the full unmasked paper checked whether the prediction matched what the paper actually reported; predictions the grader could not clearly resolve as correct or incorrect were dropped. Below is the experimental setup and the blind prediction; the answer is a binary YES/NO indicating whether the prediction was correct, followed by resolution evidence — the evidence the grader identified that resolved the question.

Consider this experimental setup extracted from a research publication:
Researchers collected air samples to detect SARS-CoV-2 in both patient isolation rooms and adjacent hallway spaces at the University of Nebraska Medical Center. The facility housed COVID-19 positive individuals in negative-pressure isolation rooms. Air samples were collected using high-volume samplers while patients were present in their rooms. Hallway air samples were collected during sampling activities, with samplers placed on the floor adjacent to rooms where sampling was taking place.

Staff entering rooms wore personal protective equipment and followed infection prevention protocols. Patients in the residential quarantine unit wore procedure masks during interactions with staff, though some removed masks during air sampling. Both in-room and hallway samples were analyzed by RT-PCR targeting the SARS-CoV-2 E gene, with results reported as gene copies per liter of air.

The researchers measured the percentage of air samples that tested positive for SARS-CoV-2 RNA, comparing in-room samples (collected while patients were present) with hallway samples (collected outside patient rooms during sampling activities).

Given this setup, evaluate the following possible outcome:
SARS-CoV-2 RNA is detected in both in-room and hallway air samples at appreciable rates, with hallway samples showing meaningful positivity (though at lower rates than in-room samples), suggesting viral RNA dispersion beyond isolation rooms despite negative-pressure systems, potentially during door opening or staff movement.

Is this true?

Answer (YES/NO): NO